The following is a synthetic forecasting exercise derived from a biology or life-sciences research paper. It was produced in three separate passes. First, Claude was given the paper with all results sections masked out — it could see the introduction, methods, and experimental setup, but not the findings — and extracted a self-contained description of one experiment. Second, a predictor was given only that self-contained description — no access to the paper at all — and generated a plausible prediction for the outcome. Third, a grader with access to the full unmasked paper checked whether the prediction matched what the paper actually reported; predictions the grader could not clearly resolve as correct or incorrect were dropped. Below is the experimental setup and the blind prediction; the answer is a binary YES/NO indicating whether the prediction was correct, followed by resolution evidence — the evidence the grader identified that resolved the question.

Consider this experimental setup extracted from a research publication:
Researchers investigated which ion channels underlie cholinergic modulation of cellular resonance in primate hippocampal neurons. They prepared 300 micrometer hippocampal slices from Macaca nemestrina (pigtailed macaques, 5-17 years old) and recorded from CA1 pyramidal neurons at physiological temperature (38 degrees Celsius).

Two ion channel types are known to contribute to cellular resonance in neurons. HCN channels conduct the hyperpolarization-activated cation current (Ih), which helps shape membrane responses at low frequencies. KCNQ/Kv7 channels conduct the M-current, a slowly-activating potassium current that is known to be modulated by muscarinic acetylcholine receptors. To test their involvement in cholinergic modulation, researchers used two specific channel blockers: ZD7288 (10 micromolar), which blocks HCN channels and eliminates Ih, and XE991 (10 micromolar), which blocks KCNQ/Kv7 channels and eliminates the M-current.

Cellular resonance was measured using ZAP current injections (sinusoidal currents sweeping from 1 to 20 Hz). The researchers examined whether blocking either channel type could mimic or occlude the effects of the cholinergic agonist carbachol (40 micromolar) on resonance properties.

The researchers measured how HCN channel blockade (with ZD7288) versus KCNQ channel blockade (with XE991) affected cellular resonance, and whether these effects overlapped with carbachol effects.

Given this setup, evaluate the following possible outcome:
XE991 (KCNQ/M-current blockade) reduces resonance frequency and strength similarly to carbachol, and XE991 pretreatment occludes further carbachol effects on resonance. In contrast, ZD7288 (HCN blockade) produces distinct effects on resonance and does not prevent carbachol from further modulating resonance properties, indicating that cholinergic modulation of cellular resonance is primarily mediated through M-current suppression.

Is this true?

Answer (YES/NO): NO